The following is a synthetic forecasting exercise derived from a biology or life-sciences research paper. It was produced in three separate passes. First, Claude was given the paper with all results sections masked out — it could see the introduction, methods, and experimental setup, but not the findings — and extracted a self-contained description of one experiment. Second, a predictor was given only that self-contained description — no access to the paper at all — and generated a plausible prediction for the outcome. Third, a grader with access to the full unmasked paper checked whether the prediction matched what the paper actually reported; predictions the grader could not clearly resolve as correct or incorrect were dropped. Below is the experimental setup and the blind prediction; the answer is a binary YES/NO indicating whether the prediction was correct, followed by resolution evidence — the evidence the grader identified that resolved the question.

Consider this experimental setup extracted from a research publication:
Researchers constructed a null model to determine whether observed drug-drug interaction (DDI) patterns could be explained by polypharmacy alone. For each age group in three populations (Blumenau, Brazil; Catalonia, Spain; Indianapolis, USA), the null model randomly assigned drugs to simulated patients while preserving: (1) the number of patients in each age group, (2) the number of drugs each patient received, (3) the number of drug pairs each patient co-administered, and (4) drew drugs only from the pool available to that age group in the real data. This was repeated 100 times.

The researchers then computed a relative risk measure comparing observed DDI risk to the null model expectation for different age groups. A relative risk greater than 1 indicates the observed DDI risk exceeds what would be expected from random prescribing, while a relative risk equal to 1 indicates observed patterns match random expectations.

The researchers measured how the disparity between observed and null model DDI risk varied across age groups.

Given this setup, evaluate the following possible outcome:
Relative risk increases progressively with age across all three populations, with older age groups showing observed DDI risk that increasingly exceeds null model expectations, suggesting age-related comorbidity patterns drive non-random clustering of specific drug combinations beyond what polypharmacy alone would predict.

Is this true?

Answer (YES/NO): YES